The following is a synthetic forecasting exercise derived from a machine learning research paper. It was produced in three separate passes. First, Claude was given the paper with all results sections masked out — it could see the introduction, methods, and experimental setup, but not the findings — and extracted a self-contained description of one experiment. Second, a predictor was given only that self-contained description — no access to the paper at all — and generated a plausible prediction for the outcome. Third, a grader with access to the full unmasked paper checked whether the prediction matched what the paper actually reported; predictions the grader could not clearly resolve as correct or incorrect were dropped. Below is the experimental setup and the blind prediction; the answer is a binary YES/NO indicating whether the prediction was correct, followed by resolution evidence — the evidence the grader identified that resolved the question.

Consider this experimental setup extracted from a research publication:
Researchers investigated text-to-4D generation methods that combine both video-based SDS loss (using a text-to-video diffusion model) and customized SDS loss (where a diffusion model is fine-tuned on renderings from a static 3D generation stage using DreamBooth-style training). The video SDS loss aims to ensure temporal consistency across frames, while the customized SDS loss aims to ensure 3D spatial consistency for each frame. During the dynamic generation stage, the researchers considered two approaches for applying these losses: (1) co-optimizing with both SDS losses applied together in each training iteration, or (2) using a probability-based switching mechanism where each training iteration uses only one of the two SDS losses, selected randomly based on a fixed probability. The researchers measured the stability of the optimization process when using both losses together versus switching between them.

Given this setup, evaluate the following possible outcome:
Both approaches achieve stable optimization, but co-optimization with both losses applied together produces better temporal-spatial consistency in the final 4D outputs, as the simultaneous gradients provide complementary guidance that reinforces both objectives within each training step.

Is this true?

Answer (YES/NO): NO